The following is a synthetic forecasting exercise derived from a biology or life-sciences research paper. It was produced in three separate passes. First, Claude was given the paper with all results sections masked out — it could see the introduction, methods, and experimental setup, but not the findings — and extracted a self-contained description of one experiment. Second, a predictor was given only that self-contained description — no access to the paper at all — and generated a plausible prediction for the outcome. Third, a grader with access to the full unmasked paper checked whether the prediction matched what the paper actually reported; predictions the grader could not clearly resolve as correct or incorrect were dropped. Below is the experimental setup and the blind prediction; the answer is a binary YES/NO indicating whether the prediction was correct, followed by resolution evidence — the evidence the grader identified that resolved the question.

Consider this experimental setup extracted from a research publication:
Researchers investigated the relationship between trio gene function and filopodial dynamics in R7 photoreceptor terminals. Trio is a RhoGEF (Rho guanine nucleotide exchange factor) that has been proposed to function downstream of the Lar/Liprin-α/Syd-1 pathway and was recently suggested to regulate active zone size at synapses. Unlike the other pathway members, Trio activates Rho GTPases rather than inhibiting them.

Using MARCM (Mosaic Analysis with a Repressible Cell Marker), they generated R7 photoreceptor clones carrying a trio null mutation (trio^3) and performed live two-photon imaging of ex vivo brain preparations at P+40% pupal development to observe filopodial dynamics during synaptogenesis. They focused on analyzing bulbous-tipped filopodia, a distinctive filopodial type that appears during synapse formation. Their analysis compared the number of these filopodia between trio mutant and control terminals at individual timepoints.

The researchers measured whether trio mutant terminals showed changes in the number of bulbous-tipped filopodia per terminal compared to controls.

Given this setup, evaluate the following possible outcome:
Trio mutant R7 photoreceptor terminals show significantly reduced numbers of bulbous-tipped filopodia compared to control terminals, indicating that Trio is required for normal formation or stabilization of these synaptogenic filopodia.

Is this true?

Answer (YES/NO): NO